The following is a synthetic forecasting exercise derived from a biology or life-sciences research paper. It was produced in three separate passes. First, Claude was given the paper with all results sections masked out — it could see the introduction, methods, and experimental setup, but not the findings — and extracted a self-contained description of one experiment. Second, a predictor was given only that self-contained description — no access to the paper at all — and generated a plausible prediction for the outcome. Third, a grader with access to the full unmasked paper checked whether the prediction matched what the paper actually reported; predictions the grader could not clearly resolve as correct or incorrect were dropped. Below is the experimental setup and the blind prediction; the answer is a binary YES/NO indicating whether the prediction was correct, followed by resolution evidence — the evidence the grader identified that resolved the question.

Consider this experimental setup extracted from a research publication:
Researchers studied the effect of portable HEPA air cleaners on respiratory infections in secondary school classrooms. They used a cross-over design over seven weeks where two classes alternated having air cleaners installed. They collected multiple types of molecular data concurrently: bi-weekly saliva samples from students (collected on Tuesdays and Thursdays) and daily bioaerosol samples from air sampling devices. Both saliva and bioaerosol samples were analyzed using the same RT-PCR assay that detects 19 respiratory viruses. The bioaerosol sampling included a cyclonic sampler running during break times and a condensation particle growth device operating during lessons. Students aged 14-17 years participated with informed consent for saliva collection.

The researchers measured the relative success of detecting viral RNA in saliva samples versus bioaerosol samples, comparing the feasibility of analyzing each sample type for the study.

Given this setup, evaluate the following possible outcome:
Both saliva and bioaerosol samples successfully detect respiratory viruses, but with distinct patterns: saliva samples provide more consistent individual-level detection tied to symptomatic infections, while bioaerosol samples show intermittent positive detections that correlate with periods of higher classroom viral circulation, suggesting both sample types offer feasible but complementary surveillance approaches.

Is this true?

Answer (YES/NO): NO